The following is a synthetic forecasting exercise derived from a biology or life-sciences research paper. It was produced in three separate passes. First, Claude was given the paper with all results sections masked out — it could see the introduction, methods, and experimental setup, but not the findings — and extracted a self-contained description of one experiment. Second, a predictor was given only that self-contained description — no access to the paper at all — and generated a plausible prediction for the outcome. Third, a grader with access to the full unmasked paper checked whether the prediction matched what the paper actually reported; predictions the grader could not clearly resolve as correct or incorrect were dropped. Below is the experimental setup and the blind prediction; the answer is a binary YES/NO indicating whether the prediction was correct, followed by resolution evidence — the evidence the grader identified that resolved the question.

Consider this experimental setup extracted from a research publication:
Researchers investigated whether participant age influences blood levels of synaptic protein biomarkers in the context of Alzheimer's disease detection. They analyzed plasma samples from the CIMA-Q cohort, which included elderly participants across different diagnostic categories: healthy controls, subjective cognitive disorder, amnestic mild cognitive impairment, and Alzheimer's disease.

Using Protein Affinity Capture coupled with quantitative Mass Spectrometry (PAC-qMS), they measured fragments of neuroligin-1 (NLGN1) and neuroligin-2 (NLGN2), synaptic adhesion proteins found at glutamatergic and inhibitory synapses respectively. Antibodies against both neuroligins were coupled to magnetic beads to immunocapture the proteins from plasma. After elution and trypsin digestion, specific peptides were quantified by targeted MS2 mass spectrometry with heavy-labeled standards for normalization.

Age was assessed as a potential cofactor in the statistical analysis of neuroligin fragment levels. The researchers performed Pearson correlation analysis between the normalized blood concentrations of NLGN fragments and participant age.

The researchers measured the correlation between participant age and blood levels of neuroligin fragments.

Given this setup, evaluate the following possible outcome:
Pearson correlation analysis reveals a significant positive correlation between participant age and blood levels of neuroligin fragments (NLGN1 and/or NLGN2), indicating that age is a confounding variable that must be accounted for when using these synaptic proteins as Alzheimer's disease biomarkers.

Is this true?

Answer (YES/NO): NO